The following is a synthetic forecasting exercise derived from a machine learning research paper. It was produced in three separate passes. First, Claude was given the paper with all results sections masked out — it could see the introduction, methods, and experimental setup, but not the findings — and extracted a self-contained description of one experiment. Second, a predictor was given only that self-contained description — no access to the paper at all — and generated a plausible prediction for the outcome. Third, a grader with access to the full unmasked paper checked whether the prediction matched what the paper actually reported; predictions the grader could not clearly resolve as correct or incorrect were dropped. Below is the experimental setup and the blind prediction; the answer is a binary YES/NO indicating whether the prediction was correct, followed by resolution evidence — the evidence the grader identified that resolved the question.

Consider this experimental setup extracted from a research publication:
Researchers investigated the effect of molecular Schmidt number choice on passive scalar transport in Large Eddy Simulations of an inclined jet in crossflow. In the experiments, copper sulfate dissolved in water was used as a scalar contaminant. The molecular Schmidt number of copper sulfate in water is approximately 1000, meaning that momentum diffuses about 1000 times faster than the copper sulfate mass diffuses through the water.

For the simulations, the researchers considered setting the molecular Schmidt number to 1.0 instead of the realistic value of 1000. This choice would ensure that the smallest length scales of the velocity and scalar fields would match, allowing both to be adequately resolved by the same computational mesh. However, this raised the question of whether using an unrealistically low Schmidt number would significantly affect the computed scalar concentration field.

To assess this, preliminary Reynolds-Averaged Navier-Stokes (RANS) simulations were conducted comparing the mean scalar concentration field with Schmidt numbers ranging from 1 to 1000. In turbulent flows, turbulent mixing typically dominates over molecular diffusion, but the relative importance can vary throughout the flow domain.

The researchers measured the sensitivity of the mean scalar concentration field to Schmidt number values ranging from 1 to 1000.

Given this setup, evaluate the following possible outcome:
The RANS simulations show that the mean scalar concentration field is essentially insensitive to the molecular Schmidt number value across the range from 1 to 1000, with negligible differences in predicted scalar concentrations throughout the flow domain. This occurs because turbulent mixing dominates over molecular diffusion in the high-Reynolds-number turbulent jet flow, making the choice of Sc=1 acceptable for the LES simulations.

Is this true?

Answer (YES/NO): NO